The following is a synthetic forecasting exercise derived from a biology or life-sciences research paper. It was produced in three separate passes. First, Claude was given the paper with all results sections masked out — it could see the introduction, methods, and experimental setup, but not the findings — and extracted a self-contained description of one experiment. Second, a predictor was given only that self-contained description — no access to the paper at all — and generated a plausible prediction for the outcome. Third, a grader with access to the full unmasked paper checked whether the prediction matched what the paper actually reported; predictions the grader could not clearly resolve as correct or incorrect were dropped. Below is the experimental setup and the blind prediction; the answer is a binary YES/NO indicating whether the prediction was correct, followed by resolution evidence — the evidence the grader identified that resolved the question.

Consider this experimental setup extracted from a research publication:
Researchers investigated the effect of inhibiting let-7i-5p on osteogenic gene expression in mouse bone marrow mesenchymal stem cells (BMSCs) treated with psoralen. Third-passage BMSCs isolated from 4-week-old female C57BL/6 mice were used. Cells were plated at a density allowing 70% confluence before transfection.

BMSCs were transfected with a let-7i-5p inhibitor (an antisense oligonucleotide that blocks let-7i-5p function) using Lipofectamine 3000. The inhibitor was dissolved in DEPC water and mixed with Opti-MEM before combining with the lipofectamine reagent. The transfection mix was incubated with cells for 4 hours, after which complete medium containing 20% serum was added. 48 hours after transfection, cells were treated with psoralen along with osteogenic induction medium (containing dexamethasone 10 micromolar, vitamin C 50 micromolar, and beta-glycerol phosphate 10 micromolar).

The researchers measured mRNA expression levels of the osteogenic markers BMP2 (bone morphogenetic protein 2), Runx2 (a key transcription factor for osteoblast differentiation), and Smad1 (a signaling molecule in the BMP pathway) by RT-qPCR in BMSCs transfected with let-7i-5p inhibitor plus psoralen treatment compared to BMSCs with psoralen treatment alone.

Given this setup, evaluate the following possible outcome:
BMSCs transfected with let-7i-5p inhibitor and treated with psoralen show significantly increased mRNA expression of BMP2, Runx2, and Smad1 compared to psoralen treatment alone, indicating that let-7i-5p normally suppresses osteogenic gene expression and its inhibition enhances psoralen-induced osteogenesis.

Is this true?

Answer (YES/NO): NO